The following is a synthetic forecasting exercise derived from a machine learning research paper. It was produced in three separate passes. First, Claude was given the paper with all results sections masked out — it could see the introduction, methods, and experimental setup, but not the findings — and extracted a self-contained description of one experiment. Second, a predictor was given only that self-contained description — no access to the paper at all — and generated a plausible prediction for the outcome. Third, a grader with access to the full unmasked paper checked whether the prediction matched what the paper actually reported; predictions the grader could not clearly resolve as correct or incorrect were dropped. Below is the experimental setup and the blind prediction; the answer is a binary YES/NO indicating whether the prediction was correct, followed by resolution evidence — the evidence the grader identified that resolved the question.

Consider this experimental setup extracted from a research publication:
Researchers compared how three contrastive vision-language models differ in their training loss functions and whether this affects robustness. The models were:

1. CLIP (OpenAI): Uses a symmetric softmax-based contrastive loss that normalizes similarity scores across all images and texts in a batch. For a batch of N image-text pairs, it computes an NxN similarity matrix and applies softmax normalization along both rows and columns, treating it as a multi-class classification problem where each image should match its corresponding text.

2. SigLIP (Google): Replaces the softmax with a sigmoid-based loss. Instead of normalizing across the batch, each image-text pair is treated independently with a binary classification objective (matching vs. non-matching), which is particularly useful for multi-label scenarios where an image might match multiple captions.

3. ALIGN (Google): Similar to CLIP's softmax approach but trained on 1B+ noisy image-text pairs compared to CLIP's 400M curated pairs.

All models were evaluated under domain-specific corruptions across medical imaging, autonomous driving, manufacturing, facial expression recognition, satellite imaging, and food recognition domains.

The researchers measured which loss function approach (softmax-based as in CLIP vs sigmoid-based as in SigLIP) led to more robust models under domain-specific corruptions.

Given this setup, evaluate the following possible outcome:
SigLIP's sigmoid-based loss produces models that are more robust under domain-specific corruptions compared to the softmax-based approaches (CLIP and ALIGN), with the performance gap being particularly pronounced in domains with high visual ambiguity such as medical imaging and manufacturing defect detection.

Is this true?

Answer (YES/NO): NO